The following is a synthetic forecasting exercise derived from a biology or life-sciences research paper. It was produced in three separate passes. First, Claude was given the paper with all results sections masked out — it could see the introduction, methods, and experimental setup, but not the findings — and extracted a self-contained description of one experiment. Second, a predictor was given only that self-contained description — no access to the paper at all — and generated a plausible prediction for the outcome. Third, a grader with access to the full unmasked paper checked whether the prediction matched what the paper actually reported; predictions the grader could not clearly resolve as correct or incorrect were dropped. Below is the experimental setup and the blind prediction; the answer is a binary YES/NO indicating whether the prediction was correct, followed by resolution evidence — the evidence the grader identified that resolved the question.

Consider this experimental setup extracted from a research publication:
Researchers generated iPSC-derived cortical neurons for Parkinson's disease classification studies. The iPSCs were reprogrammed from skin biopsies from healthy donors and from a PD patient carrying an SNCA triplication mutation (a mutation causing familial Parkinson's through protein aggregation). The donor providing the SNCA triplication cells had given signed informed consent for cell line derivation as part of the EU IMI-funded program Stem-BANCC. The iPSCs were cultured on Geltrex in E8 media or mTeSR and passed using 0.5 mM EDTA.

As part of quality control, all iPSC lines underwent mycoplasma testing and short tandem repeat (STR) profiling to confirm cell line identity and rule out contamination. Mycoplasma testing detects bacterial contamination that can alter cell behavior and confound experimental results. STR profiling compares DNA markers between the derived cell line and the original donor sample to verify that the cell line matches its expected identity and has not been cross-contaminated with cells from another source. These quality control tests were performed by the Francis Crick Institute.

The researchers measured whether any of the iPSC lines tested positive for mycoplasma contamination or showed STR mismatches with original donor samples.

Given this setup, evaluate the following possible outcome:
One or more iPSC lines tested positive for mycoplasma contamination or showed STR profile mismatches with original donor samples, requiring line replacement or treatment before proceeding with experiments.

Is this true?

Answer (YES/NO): NO